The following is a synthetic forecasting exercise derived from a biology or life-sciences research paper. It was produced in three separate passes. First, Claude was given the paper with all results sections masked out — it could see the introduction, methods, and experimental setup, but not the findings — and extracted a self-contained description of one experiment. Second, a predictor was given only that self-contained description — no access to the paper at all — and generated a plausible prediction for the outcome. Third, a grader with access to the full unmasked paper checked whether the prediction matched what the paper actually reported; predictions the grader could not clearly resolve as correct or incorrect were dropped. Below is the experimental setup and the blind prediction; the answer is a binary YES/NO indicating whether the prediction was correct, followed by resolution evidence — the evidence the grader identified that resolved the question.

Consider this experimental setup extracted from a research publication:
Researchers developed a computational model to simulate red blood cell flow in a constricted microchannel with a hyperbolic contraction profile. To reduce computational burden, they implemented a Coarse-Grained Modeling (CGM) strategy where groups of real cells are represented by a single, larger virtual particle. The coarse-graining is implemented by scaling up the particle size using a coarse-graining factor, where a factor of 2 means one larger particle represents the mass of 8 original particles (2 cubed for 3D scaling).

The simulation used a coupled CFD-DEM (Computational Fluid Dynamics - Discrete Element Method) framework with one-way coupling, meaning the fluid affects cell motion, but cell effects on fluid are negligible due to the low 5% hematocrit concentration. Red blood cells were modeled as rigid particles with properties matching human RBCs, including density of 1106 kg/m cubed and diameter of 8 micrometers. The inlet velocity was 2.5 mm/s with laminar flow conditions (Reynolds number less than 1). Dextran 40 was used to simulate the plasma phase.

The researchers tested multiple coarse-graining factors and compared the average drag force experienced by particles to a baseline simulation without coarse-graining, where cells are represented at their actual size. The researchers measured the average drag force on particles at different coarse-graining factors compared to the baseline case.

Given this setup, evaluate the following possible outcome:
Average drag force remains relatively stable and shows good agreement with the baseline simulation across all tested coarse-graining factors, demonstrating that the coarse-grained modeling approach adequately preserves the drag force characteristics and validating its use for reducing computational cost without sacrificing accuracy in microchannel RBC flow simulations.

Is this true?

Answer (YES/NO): NO